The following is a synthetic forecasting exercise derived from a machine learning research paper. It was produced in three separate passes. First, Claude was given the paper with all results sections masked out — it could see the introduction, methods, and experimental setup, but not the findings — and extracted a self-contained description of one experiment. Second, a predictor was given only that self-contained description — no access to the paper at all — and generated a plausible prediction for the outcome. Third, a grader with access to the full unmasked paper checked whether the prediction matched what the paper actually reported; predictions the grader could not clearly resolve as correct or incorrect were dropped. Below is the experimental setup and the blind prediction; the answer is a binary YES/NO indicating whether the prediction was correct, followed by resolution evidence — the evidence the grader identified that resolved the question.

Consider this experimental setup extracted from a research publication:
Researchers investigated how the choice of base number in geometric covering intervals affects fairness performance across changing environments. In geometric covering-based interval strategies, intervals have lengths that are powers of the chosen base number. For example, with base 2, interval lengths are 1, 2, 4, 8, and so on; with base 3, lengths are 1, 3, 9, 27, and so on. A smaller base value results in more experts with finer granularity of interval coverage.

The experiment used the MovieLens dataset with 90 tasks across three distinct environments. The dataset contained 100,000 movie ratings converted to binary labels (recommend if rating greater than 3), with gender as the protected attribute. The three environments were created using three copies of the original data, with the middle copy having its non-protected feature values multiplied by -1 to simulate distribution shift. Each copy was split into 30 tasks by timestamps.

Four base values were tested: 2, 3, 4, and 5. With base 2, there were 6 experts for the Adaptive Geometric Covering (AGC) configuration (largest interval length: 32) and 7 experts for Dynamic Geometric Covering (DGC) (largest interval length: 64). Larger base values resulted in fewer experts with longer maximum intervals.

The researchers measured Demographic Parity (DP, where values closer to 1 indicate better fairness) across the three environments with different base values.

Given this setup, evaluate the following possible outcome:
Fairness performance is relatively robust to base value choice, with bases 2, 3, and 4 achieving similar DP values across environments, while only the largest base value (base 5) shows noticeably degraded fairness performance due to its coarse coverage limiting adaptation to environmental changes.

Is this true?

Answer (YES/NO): NO